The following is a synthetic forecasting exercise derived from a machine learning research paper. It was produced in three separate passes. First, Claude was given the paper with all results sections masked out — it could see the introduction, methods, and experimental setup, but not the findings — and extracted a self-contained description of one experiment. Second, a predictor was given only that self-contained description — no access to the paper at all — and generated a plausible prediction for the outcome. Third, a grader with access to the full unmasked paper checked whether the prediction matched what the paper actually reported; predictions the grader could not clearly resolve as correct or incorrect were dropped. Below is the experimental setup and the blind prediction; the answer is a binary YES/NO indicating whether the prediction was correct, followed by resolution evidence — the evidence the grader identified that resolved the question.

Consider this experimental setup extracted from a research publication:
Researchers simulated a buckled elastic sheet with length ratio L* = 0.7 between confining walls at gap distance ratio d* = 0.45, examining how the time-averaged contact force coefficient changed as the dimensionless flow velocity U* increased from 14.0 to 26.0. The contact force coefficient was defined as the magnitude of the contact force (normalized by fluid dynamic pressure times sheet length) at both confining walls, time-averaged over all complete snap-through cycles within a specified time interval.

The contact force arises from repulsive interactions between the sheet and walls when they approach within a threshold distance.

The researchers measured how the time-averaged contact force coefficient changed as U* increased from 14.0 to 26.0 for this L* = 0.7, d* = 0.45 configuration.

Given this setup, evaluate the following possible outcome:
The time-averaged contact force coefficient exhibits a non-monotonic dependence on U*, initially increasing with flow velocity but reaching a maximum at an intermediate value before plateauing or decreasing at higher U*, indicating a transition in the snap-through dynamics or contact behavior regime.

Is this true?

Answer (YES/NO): NO